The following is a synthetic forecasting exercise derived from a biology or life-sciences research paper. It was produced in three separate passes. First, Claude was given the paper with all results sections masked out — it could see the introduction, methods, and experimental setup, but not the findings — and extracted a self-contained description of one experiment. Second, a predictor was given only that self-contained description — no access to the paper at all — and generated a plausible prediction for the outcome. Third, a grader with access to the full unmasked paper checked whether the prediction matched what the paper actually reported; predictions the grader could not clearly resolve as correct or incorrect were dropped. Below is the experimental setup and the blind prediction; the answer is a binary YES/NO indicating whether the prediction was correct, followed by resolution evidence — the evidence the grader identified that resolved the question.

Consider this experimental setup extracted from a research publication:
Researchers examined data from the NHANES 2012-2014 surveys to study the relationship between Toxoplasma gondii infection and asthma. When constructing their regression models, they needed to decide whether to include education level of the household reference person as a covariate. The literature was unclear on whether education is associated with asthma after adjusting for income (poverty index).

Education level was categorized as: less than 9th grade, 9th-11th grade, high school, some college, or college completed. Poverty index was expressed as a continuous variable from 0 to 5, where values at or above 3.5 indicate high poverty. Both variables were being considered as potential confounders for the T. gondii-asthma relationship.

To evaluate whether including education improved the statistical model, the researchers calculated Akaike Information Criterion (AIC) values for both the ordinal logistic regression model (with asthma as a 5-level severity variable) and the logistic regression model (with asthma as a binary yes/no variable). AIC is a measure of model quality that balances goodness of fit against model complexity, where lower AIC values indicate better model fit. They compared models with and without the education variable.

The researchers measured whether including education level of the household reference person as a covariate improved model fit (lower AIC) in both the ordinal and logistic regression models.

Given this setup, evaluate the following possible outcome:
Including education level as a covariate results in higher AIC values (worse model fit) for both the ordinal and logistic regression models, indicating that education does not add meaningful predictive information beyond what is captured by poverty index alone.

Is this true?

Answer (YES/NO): NO